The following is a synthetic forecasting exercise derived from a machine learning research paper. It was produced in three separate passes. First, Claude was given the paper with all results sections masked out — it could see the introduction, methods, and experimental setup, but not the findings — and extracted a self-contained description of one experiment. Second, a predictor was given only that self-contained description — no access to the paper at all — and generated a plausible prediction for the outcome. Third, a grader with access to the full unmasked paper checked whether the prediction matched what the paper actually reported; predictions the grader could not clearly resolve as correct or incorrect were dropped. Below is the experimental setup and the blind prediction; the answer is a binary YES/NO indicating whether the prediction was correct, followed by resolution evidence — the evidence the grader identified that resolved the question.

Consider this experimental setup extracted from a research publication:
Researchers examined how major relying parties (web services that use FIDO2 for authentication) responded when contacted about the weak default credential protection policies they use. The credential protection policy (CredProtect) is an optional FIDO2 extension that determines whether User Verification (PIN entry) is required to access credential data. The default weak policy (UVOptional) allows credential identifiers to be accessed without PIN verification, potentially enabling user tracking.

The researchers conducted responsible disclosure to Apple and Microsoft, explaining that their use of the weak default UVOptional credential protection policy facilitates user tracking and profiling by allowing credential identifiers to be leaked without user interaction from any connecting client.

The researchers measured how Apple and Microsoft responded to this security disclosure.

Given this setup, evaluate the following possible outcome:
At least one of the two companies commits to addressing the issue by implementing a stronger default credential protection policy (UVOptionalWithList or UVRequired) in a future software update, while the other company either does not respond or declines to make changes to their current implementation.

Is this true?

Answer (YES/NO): NO